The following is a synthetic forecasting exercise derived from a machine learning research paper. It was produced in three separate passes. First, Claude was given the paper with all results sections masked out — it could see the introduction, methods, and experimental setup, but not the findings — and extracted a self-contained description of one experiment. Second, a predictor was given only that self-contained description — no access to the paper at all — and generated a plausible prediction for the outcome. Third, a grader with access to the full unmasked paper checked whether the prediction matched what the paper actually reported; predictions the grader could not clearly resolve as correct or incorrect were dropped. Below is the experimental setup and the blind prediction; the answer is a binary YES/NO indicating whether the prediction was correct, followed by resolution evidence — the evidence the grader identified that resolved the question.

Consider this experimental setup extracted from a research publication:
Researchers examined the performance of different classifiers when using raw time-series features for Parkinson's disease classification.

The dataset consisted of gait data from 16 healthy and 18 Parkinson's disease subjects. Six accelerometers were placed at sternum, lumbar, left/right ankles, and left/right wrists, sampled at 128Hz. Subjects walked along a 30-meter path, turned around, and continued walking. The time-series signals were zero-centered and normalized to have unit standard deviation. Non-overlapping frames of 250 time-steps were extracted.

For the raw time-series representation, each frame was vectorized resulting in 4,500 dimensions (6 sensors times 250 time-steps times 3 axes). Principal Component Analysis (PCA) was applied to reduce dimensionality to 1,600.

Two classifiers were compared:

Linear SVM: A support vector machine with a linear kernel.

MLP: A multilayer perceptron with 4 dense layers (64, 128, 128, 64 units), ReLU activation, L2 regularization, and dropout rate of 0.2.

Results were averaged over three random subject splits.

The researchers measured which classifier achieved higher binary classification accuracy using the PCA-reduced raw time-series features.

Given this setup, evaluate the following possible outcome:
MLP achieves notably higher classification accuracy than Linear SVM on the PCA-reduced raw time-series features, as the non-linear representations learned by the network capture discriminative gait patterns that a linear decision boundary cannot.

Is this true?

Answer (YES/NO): YES